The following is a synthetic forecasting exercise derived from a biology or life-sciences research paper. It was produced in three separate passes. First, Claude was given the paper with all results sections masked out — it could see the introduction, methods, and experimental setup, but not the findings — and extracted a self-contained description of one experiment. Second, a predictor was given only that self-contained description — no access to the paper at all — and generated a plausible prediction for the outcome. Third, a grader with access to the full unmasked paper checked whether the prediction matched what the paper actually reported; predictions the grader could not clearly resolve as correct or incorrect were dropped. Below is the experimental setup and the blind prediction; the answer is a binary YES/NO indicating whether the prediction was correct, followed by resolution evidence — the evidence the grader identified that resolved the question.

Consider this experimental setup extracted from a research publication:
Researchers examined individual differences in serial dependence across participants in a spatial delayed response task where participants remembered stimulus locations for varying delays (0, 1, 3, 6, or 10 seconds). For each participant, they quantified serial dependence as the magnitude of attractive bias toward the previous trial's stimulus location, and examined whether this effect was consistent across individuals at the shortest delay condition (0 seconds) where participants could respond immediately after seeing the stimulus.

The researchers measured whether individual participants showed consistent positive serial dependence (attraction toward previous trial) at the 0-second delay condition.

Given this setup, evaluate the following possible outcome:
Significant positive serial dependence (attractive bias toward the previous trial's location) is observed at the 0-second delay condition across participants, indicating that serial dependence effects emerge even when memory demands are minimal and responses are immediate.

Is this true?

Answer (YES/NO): NO